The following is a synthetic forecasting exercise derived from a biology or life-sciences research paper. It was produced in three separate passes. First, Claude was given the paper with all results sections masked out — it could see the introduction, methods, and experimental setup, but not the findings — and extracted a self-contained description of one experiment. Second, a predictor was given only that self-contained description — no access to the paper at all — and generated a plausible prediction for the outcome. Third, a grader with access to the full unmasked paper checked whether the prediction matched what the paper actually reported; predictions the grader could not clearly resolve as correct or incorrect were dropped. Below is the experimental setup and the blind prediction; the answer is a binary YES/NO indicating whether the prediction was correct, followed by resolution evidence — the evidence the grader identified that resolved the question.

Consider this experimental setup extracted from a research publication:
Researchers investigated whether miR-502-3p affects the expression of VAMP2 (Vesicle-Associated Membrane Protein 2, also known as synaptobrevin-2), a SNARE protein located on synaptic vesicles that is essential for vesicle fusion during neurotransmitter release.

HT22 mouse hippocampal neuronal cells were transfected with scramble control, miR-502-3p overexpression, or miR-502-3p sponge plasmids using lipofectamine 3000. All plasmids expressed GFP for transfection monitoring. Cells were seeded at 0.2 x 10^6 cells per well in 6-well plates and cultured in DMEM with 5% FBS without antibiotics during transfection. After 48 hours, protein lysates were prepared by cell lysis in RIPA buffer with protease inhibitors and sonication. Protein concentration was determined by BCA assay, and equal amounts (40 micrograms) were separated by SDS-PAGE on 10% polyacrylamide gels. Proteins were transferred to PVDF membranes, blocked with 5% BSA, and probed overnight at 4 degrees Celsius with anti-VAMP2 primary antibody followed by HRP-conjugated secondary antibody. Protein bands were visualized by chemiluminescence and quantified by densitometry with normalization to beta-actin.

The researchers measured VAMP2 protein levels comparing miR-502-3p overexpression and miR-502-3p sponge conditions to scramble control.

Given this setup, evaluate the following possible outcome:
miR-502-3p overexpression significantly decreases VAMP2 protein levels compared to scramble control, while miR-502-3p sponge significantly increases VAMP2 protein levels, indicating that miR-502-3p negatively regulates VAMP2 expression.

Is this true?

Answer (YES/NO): NO